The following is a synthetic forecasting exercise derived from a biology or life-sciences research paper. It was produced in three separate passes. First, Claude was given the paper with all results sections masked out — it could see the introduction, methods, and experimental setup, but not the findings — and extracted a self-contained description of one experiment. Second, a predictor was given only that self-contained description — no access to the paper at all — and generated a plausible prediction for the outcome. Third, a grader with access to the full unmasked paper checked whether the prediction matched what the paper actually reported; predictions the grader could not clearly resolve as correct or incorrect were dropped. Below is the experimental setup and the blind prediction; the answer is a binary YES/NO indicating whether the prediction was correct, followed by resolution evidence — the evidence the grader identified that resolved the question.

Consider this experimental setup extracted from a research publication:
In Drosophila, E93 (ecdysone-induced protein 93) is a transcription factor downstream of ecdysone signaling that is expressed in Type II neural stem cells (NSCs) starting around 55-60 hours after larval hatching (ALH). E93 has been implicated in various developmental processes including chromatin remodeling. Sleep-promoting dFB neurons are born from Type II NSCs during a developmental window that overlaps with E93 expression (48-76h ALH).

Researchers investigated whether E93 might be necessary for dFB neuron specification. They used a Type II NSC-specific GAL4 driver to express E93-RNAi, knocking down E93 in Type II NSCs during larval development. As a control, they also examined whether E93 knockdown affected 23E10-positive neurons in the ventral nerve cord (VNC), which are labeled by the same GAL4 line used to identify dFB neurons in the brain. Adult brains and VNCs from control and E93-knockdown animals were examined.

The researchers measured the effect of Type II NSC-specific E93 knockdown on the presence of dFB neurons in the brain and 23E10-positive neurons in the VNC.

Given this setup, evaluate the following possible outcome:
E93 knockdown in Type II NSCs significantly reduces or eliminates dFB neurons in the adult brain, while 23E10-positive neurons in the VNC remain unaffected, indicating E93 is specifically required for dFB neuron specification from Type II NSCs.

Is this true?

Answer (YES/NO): YES